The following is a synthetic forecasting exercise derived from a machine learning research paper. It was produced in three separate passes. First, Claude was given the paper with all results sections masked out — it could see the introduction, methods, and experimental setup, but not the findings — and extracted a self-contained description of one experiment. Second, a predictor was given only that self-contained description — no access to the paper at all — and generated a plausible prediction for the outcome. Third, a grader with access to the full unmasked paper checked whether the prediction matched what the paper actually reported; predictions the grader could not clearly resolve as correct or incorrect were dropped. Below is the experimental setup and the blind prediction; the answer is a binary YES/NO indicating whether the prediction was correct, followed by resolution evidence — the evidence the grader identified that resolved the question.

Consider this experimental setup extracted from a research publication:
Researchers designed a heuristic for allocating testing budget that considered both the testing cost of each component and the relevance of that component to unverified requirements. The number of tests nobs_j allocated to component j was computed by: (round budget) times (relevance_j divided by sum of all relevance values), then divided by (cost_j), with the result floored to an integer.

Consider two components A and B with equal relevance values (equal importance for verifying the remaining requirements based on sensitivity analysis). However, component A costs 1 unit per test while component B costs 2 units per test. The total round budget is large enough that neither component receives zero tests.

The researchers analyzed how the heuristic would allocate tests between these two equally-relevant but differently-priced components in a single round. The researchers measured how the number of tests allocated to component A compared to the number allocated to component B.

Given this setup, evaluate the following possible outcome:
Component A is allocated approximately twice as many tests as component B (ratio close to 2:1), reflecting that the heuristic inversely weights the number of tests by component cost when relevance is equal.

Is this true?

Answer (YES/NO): YES